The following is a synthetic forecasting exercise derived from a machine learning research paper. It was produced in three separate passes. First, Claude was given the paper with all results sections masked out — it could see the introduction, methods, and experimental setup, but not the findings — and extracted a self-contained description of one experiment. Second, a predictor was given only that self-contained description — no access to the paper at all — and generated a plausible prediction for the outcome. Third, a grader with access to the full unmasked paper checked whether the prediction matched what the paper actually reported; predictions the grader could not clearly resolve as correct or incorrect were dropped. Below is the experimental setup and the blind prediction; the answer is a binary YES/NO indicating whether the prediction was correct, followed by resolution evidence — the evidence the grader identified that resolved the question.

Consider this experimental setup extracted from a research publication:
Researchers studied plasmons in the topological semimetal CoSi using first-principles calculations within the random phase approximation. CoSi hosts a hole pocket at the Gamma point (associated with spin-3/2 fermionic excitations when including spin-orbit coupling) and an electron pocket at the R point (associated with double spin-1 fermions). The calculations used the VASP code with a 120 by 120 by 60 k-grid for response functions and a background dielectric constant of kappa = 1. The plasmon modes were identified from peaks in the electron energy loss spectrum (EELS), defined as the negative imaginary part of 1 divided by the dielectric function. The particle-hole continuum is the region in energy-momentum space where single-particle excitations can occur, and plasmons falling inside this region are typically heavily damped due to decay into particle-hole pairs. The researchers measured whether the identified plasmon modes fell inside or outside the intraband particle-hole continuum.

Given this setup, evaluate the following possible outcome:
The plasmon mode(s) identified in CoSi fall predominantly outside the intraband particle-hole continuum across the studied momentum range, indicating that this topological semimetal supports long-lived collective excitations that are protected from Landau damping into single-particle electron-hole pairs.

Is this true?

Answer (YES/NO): NO